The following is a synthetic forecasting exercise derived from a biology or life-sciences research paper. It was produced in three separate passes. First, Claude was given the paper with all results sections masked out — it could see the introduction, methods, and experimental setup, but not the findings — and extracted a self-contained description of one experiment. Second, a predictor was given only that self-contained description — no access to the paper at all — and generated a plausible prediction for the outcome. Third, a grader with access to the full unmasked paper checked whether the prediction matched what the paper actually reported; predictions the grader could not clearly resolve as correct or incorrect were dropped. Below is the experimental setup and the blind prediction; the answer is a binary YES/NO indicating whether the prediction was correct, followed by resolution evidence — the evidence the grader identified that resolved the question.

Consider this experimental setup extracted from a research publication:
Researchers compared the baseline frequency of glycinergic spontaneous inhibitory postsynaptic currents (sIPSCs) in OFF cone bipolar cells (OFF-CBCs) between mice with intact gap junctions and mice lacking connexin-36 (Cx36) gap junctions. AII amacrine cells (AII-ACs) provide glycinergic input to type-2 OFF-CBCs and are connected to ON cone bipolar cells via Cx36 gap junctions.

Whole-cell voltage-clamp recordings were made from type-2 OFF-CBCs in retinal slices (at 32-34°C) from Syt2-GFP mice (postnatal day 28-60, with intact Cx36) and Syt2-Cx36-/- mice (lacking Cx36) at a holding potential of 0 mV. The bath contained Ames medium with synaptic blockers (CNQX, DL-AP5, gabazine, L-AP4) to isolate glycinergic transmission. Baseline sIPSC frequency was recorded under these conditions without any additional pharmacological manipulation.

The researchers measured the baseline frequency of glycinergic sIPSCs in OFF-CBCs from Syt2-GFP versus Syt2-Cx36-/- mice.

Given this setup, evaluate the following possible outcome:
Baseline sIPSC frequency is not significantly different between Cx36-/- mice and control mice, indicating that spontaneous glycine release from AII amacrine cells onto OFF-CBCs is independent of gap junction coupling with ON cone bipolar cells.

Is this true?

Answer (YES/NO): NO